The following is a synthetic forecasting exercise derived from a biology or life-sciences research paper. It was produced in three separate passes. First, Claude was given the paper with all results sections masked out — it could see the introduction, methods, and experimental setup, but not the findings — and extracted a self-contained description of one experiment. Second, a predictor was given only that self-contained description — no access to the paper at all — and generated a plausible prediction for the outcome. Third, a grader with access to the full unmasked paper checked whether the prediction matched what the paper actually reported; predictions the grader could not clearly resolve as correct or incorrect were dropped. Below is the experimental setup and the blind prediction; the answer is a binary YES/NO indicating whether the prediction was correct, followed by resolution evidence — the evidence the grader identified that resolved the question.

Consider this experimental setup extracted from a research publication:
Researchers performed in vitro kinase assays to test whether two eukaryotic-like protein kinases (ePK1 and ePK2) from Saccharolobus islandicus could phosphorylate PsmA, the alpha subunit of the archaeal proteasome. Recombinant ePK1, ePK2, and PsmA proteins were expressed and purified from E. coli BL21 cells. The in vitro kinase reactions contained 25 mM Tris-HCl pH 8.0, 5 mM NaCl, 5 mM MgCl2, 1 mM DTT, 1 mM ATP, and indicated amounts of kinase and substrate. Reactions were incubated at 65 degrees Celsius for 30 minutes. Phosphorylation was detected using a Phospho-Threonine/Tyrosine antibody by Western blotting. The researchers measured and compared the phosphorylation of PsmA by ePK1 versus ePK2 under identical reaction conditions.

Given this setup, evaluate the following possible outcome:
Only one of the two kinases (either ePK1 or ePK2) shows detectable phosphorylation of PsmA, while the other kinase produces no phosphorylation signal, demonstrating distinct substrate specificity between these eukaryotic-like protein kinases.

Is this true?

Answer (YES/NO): NO